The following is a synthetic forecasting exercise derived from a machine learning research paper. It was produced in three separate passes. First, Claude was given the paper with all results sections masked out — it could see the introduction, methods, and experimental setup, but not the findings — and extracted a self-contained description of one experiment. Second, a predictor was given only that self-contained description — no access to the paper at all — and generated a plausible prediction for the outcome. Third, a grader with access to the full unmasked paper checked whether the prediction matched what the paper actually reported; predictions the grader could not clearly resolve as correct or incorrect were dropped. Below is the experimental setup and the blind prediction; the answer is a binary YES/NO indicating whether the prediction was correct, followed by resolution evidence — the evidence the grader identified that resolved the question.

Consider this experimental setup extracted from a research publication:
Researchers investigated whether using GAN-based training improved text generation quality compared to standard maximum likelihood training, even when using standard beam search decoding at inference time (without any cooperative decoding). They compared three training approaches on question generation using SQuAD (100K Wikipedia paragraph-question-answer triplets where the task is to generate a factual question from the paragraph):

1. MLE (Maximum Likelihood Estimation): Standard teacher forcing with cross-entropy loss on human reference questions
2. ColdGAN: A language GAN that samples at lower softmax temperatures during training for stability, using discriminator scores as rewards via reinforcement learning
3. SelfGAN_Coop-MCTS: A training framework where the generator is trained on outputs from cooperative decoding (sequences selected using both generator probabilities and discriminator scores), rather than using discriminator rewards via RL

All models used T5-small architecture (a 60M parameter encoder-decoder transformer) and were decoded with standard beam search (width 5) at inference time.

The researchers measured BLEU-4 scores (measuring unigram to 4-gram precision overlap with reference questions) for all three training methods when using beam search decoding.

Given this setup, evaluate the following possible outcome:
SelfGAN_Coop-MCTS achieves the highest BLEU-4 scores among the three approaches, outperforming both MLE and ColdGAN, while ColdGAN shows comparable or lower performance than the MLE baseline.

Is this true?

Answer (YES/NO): NO